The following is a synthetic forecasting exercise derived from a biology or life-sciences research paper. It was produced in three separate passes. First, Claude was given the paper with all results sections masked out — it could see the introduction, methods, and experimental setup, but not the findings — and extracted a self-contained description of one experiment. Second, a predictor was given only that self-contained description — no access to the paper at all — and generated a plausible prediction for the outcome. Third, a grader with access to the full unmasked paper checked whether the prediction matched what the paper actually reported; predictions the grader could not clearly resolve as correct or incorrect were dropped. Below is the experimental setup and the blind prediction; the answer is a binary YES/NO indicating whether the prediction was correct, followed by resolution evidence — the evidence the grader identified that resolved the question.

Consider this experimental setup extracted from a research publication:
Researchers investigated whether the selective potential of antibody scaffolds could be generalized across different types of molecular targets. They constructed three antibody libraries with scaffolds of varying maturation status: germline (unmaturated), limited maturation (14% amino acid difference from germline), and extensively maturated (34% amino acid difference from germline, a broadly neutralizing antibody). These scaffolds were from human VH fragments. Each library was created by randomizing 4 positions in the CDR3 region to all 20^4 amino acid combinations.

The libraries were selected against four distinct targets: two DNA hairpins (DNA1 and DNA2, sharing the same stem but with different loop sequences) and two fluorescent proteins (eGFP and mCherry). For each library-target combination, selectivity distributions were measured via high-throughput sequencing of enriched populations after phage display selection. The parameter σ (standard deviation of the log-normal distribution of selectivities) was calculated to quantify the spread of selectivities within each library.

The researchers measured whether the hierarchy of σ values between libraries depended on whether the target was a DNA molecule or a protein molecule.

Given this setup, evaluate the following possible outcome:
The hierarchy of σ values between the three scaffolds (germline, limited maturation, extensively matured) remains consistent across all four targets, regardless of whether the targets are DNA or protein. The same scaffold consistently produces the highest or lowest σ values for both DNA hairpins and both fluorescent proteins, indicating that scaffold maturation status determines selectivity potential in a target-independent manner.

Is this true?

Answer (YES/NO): YES